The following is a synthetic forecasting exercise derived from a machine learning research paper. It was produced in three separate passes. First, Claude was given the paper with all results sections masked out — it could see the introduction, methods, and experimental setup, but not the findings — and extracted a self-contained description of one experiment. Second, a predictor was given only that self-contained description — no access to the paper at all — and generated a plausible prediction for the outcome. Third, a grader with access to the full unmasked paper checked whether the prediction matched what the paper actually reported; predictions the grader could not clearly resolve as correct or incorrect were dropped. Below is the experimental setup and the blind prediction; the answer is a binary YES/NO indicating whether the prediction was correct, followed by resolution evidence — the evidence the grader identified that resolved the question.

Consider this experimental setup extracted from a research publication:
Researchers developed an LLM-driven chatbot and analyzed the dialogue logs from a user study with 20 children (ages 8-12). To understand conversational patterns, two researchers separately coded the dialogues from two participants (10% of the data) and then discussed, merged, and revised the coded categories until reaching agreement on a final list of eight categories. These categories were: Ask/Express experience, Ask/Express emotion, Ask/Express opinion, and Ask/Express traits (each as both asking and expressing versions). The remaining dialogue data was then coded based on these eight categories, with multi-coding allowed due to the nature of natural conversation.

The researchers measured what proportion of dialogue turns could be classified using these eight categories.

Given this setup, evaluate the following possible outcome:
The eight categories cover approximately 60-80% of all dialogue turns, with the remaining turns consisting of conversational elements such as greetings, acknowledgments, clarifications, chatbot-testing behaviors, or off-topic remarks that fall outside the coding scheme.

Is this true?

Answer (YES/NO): NO